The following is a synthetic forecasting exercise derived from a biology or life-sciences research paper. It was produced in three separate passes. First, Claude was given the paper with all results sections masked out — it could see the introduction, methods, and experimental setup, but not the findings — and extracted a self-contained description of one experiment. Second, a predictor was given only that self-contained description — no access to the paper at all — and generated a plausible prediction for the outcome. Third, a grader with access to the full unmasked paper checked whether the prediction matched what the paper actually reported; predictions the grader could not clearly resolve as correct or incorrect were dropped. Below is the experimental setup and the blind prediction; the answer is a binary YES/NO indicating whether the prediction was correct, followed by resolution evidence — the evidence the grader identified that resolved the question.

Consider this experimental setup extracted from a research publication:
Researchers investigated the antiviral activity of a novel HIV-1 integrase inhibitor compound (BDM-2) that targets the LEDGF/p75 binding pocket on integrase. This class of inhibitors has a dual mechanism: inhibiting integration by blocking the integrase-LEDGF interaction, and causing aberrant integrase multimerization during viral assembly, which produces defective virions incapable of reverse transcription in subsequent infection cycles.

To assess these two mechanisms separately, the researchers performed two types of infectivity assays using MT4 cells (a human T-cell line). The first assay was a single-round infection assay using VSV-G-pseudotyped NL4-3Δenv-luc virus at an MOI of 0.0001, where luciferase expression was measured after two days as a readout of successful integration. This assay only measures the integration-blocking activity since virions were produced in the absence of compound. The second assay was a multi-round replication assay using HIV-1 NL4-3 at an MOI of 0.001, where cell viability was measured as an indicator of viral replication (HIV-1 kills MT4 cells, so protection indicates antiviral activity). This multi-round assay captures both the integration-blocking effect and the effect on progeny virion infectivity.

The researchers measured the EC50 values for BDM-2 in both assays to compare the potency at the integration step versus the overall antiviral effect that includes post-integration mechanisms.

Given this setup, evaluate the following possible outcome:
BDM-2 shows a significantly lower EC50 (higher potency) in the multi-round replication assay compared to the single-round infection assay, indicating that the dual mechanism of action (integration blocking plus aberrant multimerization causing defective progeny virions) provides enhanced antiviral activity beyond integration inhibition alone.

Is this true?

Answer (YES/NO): YES